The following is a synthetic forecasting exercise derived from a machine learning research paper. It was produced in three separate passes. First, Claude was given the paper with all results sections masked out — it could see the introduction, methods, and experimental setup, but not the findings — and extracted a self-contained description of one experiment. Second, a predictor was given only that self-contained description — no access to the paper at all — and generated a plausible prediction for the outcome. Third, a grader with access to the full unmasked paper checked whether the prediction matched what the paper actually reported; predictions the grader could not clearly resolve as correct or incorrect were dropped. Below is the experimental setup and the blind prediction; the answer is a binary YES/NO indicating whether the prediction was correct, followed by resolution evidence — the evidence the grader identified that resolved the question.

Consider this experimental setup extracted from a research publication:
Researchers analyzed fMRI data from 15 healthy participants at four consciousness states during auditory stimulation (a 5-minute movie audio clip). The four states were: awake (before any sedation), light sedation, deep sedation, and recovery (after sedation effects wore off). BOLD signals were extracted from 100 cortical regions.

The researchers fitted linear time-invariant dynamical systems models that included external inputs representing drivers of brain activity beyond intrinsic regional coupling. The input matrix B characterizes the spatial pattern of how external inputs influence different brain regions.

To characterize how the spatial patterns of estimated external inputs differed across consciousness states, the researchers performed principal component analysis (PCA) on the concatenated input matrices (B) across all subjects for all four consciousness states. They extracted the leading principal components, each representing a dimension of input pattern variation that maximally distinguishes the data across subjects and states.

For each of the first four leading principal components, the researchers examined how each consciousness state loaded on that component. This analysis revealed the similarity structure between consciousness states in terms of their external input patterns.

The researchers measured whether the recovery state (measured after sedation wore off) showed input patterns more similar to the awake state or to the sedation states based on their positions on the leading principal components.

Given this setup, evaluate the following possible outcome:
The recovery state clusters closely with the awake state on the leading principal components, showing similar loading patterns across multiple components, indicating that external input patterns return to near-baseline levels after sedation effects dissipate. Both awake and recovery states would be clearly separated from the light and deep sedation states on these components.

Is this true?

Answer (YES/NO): YES